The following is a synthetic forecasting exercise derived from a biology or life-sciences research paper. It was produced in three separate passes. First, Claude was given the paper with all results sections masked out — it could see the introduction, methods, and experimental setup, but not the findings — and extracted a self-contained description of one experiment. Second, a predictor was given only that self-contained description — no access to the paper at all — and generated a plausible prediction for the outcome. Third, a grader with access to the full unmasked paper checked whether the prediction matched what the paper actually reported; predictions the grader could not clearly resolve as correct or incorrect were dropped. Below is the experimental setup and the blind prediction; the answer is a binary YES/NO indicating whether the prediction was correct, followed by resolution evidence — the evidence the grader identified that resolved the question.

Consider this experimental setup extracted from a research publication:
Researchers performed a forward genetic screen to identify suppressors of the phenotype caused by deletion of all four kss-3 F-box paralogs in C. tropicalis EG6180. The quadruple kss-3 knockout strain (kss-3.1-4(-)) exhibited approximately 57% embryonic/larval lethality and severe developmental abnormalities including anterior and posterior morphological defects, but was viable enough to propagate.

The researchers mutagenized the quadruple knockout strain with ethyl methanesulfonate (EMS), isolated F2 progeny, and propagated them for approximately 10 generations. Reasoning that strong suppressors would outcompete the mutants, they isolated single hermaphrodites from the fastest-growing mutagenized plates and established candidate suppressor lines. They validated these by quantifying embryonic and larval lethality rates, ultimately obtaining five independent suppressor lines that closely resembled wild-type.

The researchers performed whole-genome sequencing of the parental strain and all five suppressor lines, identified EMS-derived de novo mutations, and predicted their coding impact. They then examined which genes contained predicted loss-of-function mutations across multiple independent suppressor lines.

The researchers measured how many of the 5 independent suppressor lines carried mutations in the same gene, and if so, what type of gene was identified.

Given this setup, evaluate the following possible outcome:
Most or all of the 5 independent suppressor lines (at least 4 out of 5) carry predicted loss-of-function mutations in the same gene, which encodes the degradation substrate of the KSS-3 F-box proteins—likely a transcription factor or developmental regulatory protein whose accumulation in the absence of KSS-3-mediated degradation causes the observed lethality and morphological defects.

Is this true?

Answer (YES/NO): NO